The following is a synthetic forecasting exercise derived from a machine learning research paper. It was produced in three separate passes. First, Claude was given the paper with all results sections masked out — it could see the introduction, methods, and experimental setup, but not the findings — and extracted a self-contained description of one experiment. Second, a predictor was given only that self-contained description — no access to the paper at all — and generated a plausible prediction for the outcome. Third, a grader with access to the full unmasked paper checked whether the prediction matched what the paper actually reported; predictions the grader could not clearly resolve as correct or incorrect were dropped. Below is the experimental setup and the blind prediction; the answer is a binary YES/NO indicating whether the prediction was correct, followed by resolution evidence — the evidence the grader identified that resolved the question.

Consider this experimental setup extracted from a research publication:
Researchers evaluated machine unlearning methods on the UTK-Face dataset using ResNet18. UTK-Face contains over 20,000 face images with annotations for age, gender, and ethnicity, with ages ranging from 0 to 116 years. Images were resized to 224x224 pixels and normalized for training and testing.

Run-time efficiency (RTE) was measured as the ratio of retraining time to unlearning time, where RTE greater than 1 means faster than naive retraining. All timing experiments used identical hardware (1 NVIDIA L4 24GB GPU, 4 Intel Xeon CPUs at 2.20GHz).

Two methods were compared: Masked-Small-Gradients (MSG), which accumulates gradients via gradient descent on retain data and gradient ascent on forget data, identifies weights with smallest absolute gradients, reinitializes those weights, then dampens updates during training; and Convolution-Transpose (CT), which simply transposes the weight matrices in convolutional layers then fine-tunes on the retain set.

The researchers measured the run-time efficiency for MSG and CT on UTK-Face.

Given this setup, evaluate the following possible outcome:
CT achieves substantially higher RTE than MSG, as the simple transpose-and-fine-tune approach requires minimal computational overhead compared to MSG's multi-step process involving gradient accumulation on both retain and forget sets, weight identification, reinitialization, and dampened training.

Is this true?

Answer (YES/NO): YES